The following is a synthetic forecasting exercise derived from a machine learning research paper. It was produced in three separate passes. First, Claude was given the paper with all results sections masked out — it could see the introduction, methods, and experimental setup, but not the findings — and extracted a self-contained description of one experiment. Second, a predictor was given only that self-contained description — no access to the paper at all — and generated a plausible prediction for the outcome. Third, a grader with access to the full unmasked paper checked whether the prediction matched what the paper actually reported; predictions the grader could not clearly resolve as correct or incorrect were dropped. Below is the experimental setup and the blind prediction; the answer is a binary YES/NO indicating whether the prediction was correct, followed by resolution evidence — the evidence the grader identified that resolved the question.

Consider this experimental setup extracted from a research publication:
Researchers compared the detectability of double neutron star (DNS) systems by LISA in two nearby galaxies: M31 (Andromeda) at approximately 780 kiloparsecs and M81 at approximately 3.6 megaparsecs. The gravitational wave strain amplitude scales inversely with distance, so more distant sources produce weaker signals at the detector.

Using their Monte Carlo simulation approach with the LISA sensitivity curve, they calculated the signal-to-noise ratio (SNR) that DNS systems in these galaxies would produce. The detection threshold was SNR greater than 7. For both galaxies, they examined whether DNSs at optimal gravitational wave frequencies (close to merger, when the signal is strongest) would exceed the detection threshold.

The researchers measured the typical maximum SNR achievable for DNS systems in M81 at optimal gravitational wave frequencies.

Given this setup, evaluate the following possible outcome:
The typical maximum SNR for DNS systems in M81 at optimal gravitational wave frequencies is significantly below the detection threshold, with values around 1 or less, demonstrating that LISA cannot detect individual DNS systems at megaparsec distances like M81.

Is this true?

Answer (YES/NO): NO